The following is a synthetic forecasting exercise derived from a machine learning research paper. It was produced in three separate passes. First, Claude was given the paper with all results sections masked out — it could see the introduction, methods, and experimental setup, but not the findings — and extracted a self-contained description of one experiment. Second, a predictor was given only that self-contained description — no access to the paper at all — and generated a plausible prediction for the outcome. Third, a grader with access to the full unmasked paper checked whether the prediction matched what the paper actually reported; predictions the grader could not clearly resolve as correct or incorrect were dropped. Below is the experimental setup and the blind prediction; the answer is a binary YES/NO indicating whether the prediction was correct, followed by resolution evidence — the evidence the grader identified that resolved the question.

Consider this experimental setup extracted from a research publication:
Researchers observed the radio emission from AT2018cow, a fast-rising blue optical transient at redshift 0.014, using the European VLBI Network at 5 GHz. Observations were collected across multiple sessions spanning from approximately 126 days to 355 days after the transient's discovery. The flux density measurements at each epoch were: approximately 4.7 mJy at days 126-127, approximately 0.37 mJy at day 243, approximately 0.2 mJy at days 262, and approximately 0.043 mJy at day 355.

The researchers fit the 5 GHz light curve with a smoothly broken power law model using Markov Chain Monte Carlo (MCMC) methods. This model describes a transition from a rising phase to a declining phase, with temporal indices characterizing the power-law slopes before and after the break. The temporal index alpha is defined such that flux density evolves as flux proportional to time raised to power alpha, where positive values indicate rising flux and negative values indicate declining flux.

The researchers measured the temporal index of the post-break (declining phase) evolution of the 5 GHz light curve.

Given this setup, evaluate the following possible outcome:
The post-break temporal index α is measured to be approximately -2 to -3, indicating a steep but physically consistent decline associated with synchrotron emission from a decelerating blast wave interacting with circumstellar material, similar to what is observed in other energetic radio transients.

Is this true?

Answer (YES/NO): NO